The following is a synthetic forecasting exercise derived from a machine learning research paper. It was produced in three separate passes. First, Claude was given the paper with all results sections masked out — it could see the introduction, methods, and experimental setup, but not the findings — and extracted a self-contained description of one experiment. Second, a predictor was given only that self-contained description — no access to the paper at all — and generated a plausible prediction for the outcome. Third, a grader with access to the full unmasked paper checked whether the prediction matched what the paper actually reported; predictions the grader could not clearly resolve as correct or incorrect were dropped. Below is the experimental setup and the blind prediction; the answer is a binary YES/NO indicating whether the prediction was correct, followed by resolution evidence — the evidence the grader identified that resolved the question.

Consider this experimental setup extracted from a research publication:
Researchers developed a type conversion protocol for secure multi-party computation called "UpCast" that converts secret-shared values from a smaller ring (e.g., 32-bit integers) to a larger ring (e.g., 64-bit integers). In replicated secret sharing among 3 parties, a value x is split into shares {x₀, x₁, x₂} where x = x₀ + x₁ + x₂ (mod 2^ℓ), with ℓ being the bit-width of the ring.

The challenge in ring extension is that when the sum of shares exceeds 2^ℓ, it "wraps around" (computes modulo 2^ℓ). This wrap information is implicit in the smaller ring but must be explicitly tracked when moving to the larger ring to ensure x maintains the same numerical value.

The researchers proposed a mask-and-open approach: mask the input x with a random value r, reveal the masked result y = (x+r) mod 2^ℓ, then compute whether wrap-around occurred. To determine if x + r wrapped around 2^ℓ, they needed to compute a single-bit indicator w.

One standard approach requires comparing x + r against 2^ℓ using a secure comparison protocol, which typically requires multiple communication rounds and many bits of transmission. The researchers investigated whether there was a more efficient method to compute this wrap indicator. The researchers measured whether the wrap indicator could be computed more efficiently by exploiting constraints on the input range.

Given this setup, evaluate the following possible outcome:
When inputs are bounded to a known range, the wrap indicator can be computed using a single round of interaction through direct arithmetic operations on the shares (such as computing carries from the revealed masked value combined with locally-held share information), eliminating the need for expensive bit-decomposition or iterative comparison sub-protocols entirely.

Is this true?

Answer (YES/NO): YES